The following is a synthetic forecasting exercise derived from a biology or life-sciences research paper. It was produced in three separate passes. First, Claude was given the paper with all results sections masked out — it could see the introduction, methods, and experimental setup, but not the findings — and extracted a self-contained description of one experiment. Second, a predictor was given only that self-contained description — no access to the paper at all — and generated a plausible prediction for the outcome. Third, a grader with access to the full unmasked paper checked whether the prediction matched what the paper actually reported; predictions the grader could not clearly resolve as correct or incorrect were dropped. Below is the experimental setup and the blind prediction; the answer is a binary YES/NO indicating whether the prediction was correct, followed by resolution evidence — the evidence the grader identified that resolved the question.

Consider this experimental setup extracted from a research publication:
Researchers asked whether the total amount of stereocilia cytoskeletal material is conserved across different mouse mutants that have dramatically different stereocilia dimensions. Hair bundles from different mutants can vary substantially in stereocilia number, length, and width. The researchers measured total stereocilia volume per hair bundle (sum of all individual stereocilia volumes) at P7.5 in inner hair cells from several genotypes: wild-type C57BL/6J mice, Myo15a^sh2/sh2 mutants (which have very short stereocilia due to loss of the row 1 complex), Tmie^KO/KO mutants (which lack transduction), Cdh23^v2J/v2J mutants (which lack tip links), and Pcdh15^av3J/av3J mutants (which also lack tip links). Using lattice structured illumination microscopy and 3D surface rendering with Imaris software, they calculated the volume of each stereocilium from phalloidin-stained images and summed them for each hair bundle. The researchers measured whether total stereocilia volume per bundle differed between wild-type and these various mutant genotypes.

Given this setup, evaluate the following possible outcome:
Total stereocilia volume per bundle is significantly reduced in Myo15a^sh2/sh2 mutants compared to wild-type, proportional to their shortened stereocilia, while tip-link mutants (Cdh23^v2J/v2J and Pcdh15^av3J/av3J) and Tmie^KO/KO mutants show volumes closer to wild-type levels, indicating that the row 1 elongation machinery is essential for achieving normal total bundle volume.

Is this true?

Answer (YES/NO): NO